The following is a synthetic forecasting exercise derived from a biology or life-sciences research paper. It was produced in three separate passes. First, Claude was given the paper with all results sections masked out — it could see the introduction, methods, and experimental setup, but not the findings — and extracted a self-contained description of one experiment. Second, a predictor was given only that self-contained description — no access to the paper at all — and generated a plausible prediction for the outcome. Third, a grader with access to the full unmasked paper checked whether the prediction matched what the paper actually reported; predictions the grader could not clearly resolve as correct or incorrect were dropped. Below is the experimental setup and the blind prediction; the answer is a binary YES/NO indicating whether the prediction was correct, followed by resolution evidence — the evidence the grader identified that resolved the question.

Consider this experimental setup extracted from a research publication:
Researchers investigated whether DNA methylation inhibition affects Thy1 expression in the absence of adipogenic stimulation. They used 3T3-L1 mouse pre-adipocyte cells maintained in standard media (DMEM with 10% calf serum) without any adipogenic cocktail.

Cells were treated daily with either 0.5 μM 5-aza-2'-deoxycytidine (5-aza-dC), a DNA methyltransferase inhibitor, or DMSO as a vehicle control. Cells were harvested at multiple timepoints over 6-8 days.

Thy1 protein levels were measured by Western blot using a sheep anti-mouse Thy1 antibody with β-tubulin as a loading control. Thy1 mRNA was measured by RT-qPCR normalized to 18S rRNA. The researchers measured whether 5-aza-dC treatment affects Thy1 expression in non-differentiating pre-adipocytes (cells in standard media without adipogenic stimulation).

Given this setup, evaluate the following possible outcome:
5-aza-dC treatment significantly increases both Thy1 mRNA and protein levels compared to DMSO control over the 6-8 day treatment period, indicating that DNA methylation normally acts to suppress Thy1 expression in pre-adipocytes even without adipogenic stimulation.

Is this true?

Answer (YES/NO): NO